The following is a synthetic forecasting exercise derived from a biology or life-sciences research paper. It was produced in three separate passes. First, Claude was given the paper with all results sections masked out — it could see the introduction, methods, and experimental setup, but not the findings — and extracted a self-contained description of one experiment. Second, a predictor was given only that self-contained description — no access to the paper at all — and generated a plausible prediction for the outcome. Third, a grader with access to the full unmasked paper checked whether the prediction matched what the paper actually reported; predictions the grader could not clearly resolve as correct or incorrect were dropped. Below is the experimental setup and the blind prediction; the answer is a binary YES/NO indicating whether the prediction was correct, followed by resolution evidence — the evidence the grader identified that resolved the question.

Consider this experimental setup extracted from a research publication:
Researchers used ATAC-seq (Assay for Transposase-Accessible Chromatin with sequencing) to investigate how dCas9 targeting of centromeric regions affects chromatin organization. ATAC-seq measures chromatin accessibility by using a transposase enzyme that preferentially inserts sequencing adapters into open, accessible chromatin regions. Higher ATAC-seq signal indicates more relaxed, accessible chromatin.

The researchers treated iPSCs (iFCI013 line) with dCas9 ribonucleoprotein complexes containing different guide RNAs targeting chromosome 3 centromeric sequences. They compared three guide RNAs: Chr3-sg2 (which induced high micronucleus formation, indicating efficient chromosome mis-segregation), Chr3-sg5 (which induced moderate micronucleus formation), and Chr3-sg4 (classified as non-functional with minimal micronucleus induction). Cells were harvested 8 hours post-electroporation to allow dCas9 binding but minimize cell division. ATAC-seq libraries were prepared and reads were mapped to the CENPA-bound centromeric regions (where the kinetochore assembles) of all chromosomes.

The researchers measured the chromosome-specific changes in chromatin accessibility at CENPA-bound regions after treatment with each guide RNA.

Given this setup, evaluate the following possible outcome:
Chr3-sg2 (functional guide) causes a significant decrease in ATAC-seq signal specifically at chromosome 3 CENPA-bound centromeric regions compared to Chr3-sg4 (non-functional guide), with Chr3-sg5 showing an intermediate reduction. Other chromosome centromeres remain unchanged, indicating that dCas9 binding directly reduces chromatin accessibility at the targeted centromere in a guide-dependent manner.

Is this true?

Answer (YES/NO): NO